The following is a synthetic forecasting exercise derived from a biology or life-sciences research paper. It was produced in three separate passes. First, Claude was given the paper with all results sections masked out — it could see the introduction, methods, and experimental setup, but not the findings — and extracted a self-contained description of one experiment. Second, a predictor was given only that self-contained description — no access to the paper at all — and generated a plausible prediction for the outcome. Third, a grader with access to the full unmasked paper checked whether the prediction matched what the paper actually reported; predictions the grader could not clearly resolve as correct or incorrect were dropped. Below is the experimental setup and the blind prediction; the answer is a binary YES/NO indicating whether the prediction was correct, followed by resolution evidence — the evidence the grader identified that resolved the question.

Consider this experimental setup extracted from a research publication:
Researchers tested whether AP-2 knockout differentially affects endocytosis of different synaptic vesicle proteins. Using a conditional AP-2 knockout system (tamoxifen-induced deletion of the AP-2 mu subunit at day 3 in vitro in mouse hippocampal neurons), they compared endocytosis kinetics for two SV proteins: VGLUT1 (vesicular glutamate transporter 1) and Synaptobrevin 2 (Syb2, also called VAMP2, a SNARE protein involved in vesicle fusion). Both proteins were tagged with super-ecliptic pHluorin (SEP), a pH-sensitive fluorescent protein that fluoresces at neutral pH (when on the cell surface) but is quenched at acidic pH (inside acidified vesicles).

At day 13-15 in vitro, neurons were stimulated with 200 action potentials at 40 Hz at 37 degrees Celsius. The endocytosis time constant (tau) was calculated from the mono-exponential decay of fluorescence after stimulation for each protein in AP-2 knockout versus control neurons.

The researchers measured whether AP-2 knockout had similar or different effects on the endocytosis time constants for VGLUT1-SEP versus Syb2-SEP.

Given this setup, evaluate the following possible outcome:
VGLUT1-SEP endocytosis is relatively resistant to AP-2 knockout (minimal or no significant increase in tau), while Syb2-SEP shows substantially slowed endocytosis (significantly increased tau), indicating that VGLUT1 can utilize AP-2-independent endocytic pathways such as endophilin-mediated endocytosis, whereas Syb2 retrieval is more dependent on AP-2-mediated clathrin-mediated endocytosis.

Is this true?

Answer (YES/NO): NO